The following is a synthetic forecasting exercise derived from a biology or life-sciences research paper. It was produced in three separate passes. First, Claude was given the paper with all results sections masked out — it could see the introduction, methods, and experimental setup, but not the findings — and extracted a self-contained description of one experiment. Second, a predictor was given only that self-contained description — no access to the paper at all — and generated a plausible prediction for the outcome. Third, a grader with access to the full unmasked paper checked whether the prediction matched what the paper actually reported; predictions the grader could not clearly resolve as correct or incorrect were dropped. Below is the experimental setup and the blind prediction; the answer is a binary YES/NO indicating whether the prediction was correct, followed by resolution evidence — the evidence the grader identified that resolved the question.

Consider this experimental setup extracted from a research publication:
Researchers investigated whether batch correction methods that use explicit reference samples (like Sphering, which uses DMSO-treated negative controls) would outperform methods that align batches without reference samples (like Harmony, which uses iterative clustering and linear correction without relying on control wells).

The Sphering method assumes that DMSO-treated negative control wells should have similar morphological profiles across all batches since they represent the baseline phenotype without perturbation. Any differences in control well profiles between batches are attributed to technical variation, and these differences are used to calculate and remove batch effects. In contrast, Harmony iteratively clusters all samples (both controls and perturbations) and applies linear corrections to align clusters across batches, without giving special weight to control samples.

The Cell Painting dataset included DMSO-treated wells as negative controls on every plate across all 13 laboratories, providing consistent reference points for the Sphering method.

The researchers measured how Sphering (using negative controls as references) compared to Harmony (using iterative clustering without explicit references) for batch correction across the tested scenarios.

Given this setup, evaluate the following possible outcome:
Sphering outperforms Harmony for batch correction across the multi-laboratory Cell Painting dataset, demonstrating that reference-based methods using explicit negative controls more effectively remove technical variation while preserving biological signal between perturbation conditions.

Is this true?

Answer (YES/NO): NO